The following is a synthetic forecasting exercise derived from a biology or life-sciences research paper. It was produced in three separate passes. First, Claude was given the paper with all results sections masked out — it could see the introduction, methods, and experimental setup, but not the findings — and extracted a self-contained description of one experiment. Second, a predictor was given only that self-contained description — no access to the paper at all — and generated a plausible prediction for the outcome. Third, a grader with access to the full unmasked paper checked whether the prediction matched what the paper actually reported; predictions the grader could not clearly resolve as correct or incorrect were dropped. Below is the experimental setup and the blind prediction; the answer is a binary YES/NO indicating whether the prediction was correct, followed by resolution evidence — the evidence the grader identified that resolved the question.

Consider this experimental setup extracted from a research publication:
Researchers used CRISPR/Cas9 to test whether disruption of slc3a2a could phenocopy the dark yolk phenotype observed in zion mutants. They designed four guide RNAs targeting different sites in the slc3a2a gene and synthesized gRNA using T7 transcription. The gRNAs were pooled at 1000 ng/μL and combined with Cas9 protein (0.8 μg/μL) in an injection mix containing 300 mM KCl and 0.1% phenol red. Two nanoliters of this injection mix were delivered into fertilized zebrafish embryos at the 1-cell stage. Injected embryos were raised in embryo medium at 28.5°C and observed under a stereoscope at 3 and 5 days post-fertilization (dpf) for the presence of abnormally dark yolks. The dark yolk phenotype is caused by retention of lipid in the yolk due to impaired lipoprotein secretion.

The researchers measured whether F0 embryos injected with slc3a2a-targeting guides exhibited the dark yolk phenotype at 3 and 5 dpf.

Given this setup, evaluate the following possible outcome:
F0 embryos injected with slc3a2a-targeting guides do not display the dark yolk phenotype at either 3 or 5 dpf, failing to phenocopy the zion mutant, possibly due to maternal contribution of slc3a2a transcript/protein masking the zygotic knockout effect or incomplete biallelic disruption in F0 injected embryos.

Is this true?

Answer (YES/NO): NO